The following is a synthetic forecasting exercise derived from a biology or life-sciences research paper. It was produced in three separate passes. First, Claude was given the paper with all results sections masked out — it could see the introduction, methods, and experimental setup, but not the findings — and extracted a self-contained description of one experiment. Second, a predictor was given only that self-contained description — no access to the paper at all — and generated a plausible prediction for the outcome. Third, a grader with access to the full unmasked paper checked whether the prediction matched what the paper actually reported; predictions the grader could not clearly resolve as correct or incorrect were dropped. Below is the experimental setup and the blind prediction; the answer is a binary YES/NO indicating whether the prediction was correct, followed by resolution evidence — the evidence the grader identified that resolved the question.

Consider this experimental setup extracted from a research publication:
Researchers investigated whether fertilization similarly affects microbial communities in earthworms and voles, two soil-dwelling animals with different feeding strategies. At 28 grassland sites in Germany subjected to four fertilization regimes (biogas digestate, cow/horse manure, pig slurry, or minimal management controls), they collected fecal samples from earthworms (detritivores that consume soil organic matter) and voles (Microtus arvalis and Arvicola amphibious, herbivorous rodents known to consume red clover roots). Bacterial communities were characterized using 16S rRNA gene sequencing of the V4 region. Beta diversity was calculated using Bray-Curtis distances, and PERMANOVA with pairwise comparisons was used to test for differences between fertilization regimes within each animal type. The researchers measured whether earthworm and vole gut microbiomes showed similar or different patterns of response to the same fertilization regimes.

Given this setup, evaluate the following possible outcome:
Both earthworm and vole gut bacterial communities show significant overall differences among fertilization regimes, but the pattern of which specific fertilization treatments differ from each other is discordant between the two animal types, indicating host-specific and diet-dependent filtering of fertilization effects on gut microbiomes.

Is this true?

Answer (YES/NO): YES